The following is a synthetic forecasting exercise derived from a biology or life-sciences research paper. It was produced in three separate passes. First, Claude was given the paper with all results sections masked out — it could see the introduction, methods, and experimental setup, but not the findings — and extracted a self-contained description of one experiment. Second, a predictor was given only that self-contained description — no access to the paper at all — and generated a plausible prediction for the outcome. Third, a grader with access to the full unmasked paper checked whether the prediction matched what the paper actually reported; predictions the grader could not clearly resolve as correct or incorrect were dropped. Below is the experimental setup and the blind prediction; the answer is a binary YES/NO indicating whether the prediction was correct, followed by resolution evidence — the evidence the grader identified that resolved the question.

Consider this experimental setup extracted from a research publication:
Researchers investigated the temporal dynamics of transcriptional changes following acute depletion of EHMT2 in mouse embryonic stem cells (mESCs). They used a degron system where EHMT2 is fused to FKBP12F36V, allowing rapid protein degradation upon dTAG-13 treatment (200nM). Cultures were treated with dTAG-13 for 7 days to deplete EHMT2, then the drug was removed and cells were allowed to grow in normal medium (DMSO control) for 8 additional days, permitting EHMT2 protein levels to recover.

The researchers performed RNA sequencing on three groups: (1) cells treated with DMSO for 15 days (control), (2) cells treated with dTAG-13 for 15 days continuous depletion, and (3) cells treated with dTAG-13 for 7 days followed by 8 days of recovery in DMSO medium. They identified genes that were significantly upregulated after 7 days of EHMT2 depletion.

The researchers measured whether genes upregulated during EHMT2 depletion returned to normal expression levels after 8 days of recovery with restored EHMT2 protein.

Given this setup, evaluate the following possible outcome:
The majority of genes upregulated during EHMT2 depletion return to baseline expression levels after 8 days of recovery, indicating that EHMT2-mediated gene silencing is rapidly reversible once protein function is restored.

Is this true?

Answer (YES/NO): YES